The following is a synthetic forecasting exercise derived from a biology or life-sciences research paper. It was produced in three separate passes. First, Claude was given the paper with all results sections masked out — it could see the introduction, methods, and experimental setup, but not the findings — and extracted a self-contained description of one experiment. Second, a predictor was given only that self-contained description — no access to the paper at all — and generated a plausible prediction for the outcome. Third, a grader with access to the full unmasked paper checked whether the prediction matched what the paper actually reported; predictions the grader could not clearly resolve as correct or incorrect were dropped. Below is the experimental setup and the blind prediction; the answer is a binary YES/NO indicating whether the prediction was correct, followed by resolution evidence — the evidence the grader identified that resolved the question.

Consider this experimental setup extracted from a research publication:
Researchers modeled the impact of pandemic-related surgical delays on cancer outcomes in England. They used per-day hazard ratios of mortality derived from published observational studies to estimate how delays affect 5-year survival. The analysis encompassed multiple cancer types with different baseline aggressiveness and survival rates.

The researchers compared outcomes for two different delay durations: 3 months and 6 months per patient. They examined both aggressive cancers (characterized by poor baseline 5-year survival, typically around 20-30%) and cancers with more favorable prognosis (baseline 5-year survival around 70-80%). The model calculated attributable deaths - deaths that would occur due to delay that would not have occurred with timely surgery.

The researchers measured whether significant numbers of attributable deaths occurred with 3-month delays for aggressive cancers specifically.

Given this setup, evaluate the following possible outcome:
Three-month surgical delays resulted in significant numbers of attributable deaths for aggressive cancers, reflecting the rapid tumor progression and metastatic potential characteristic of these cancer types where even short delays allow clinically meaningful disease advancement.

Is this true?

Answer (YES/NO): YES